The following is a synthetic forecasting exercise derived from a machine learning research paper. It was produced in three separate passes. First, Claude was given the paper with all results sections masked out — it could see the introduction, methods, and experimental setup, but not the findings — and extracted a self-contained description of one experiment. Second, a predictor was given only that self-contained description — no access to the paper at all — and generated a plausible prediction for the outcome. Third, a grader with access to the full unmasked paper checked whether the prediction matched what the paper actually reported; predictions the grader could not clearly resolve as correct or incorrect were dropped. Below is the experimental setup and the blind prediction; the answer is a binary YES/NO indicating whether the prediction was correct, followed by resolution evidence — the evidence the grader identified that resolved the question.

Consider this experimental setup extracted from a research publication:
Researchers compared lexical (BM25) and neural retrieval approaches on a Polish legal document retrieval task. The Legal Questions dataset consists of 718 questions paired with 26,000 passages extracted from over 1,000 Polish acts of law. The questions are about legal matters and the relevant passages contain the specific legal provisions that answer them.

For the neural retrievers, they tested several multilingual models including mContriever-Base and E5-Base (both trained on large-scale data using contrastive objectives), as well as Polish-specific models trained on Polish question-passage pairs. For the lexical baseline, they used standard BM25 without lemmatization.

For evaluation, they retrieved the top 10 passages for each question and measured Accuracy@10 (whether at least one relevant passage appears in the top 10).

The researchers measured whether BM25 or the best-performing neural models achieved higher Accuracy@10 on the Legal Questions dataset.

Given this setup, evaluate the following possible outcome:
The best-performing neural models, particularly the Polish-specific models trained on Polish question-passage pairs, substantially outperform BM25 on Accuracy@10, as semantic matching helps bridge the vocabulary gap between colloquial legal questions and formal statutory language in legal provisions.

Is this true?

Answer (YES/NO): NO